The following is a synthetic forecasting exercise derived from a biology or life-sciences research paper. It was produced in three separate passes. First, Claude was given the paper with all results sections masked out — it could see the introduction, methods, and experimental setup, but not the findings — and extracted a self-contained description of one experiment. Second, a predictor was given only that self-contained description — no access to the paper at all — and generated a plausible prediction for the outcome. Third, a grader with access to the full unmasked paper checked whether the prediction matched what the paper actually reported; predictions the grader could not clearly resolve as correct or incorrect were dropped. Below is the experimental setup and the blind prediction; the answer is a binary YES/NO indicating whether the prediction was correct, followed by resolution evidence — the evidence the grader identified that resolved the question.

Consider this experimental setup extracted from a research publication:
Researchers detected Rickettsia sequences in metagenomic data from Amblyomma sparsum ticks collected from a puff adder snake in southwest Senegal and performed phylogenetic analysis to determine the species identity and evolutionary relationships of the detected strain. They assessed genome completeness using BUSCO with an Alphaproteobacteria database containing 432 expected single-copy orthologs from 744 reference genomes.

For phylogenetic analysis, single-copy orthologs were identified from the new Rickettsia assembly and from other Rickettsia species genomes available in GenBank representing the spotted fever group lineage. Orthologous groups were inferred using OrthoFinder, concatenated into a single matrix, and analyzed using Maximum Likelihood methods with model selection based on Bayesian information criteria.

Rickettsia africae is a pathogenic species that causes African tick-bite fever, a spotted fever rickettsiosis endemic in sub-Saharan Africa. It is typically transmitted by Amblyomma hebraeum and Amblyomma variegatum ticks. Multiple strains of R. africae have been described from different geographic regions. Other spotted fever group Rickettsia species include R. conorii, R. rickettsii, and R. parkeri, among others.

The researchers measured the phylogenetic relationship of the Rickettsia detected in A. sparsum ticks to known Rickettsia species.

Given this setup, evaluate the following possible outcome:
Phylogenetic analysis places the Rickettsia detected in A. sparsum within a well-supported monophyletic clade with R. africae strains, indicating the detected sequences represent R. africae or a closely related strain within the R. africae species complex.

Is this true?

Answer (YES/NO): YES